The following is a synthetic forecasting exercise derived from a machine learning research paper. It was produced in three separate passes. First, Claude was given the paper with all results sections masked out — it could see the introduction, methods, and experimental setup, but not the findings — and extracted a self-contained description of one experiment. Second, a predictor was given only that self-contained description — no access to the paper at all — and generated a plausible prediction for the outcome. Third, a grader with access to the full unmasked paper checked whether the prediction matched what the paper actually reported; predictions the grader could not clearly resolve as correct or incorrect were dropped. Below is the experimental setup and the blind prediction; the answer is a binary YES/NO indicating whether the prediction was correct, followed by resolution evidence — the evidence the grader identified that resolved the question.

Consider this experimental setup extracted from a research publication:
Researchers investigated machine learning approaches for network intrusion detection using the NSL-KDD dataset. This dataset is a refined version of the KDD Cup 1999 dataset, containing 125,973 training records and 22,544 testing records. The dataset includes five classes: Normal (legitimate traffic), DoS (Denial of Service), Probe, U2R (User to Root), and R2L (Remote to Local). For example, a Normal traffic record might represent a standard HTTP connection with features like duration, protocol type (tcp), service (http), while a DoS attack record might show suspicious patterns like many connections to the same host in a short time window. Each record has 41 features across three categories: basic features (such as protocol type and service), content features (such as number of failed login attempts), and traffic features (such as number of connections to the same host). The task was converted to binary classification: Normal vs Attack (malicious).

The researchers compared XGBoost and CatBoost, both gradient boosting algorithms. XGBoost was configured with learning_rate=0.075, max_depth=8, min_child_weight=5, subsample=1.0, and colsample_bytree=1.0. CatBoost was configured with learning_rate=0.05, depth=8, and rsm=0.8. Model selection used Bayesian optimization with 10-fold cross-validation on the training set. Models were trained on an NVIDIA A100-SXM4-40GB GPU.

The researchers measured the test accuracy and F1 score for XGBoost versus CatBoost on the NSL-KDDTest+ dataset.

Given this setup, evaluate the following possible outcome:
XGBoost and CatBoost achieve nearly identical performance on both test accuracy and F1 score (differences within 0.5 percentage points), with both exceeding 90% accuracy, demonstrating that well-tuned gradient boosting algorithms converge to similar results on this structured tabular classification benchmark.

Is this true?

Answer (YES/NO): NO